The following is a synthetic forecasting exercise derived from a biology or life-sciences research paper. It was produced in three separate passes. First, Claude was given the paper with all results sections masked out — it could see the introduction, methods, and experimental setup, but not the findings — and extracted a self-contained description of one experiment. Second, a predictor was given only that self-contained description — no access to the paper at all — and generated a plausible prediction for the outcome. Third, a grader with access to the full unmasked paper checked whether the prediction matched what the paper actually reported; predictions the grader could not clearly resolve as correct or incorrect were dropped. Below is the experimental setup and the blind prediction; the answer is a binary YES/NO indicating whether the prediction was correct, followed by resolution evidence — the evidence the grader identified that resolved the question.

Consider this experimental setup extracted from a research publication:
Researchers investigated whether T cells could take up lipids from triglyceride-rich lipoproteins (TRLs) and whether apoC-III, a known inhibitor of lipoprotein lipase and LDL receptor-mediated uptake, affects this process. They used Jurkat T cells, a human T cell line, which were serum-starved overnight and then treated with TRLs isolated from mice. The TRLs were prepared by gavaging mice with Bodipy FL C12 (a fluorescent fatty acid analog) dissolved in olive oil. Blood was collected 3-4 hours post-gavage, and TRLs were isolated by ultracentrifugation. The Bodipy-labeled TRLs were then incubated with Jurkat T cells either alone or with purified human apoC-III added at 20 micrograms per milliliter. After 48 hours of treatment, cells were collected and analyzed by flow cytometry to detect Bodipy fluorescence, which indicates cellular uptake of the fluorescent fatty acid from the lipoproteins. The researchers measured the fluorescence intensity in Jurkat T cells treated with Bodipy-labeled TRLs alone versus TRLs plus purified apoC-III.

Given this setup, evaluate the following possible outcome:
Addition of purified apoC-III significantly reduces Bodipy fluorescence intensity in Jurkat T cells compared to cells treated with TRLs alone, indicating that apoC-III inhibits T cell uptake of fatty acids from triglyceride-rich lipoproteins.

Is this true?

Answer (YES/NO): YES